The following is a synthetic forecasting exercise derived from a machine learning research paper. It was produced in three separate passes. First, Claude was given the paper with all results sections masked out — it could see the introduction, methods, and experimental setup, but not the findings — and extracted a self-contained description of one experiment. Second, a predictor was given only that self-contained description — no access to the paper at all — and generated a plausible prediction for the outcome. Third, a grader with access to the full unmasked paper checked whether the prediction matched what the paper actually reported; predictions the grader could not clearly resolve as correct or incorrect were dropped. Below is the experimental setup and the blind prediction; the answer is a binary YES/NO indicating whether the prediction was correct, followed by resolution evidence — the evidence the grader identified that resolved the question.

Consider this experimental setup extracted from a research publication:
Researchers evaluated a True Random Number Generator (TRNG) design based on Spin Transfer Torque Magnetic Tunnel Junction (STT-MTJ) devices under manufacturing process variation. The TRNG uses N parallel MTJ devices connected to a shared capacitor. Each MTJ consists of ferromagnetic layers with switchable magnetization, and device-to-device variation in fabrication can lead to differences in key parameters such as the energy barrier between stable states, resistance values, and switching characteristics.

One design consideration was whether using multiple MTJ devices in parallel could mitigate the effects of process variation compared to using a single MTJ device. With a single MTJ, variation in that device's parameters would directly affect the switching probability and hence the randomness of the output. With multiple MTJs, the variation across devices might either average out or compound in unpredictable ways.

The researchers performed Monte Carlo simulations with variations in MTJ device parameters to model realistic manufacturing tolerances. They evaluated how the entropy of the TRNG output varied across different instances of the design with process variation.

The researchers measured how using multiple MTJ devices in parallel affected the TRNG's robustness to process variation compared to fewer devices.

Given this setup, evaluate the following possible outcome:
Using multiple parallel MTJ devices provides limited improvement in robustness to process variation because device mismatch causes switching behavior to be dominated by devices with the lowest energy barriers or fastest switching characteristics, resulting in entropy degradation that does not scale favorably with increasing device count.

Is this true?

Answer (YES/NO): NO